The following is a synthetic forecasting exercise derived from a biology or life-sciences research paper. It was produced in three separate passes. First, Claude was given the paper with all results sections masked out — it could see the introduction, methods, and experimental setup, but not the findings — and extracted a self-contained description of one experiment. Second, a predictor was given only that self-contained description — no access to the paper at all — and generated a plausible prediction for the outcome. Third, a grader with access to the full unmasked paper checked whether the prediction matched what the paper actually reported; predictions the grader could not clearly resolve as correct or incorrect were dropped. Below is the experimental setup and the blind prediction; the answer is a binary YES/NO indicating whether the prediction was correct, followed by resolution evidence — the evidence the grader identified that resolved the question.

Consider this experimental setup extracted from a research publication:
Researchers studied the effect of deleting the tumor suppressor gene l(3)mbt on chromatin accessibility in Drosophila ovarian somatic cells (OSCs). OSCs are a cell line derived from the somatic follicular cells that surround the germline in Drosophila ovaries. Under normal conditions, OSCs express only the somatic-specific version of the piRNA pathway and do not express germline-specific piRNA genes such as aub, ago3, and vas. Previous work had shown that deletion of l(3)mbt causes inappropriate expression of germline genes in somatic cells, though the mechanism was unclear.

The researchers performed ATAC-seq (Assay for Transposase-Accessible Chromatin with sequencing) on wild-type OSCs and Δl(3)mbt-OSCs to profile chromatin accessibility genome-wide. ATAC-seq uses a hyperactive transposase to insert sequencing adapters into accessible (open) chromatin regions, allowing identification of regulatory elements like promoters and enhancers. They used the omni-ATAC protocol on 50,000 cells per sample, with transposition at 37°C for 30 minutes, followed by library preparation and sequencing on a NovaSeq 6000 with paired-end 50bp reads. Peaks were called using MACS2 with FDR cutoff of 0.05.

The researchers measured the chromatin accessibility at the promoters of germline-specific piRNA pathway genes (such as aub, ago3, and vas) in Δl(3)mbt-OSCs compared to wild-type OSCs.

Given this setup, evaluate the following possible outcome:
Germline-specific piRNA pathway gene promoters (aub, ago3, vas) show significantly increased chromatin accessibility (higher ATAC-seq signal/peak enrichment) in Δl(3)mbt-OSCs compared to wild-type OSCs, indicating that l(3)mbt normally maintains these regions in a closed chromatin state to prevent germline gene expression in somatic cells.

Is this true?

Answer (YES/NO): NO